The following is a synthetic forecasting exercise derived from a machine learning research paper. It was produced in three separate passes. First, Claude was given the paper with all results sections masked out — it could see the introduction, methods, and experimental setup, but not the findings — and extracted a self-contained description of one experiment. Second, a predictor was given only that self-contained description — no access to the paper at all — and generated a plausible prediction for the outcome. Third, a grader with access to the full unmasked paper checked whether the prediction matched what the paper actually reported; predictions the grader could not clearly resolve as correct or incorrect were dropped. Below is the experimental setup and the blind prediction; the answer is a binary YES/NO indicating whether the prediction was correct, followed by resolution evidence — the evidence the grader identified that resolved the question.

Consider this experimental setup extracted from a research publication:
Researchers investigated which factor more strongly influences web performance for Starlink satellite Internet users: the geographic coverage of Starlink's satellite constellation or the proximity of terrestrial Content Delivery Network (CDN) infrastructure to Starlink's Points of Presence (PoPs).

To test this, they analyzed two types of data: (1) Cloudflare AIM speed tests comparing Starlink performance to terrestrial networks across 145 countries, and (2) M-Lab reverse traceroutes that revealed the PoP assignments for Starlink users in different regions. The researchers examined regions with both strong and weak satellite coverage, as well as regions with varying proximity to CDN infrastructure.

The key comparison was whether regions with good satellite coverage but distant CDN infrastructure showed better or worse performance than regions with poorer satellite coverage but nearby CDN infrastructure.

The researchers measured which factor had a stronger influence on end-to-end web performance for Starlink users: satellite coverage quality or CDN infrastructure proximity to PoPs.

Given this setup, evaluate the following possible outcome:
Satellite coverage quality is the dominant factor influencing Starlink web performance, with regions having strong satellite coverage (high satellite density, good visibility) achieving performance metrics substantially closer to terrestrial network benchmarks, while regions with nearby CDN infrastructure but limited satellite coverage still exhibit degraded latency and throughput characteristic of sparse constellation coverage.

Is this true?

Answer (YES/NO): NO